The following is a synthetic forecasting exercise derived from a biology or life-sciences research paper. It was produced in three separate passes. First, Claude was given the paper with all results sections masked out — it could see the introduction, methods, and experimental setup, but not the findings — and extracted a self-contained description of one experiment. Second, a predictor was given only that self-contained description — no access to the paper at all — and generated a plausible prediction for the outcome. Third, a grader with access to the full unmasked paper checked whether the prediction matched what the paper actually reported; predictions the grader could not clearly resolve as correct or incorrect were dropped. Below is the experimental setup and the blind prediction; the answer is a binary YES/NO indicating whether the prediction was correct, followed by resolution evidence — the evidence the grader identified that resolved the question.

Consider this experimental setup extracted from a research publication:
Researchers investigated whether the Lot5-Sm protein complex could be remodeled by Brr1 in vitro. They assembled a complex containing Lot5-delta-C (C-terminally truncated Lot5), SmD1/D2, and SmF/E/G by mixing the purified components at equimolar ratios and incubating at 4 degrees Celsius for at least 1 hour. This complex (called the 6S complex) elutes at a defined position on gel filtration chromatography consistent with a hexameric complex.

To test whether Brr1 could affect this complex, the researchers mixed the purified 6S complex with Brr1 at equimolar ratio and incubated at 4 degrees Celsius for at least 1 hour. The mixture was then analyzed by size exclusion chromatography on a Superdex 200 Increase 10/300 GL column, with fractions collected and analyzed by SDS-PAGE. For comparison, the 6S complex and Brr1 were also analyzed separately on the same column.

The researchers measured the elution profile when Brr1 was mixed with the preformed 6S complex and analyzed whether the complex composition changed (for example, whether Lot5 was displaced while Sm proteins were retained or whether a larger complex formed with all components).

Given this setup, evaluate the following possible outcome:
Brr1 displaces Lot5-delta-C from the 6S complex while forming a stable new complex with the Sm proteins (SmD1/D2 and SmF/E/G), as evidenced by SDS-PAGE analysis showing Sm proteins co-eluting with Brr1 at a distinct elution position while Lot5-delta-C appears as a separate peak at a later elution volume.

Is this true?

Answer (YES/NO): NO